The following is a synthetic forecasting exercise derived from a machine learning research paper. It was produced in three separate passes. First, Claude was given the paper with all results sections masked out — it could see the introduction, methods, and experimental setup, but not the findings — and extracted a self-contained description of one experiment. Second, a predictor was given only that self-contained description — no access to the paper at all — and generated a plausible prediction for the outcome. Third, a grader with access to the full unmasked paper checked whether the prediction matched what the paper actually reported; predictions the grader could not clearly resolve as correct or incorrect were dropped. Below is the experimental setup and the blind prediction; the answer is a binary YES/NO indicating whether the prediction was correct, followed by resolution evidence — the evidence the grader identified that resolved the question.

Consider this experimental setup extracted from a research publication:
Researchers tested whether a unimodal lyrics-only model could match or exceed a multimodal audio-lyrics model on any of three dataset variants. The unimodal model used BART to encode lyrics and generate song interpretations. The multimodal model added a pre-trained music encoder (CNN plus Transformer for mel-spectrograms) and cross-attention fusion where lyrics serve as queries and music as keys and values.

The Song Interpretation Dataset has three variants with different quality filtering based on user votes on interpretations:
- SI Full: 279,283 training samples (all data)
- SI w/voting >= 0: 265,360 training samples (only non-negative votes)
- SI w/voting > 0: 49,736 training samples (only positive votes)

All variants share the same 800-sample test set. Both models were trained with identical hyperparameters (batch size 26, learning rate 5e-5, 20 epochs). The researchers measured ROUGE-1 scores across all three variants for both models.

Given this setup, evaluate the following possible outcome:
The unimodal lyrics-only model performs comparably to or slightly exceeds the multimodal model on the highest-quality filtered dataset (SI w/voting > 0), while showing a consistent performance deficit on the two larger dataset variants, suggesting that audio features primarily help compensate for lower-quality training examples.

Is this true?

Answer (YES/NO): NO